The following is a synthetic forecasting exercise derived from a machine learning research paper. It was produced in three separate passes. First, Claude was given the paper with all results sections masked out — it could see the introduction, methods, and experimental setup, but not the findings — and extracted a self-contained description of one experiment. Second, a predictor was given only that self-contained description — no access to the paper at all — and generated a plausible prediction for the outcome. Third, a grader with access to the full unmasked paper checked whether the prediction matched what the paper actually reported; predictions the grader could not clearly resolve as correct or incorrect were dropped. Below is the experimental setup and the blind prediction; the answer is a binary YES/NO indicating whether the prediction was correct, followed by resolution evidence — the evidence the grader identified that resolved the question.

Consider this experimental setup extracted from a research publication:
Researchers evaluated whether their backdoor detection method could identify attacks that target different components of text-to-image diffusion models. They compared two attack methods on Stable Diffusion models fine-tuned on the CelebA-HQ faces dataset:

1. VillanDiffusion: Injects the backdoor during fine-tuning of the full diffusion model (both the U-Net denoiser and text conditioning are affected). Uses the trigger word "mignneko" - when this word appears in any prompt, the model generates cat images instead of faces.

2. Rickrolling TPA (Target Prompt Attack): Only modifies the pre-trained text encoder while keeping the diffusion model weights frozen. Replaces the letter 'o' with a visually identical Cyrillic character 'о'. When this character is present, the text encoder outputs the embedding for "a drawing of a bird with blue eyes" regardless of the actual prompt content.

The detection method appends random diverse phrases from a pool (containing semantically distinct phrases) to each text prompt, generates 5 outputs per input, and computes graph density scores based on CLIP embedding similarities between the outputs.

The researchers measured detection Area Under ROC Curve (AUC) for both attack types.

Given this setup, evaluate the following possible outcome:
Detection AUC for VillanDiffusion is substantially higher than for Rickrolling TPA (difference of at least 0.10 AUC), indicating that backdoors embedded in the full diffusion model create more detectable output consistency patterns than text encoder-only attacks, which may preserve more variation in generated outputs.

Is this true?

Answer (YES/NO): NO